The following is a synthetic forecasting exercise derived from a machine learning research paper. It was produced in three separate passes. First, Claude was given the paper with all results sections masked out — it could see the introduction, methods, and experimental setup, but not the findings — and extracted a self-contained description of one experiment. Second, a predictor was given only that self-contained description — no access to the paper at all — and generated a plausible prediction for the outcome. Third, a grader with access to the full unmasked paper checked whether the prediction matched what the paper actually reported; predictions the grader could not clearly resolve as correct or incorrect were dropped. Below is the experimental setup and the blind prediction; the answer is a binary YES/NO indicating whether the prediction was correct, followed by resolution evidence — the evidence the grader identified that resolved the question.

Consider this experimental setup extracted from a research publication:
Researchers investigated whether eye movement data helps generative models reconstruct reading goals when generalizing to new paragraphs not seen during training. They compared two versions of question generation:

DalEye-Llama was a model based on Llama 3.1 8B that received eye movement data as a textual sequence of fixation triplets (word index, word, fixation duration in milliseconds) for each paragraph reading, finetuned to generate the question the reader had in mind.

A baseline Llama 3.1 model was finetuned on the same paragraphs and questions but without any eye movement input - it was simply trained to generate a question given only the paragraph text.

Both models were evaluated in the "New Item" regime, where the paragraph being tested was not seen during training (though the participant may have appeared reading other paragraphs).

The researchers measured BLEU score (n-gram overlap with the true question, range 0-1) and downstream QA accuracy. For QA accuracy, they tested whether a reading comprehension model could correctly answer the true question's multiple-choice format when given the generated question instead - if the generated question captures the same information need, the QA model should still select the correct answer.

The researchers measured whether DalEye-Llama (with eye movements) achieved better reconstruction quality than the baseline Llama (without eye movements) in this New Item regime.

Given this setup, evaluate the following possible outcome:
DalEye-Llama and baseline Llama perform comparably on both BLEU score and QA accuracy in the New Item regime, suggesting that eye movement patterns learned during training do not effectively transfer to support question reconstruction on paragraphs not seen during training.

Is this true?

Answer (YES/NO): NO